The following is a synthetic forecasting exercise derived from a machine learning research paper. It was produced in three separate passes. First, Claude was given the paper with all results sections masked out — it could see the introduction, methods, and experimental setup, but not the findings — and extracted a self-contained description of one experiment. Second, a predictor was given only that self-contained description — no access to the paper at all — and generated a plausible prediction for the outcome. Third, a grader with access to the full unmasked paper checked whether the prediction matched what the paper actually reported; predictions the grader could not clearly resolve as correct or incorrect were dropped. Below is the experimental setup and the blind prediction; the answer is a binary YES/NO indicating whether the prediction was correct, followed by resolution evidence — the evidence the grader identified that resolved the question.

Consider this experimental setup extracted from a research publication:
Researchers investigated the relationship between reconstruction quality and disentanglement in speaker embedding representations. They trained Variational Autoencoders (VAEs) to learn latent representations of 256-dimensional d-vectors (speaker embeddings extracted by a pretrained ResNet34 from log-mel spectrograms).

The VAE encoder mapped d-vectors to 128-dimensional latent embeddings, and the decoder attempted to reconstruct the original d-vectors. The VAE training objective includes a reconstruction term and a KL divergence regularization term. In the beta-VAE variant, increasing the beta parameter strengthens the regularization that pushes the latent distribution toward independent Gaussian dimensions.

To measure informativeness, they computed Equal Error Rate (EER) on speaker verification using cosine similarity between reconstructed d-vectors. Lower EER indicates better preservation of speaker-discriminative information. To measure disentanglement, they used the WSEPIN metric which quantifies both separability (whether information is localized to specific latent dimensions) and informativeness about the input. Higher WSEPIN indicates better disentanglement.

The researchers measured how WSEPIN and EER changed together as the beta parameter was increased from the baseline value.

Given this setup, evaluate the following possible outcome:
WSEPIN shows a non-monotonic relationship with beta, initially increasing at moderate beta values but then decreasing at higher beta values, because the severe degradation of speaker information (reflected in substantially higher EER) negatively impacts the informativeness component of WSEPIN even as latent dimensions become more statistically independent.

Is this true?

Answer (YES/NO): NO